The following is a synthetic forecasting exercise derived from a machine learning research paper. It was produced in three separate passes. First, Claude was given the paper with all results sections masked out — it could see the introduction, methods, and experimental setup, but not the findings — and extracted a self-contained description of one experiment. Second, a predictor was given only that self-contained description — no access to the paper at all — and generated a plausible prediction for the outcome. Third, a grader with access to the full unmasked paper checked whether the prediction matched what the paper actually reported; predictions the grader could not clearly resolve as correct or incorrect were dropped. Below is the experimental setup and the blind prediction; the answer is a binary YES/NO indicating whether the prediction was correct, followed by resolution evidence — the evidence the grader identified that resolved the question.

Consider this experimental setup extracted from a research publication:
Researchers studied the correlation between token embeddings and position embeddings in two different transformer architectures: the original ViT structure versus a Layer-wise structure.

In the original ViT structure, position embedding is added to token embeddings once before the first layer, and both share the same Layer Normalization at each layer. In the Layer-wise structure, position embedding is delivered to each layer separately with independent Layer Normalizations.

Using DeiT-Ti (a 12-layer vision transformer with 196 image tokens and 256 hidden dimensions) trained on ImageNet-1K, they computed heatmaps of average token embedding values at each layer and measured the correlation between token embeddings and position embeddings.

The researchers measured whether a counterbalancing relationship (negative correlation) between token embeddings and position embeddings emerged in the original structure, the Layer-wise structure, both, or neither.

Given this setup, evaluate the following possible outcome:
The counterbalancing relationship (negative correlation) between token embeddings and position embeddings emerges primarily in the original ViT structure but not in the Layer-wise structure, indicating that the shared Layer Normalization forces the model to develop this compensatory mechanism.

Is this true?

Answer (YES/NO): NO